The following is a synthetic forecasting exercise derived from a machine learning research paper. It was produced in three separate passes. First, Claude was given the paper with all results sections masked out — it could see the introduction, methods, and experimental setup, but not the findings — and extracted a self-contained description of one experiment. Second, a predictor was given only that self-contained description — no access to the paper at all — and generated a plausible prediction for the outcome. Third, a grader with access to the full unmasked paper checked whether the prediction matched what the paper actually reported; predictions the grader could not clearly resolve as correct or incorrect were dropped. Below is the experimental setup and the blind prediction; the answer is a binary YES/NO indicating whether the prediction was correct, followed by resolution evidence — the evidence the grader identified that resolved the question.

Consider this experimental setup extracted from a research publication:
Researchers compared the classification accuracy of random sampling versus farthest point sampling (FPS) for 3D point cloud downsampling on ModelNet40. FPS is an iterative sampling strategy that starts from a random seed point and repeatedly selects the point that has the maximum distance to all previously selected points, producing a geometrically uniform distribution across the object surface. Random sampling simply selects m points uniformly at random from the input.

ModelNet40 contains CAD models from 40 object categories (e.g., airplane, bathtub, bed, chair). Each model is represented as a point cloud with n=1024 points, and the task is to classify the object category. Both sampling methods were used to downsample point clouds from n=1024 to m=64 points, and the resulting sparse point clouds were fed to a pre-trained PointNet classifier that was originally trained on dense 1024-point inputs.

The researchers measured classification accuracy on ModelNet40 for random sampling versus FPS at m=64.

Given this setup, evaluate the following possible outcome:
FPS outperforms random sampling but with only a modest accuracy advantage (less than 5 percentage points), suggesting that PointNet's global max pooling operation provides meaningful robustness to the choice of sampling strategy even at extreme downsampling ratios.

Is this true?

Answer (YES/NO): NO